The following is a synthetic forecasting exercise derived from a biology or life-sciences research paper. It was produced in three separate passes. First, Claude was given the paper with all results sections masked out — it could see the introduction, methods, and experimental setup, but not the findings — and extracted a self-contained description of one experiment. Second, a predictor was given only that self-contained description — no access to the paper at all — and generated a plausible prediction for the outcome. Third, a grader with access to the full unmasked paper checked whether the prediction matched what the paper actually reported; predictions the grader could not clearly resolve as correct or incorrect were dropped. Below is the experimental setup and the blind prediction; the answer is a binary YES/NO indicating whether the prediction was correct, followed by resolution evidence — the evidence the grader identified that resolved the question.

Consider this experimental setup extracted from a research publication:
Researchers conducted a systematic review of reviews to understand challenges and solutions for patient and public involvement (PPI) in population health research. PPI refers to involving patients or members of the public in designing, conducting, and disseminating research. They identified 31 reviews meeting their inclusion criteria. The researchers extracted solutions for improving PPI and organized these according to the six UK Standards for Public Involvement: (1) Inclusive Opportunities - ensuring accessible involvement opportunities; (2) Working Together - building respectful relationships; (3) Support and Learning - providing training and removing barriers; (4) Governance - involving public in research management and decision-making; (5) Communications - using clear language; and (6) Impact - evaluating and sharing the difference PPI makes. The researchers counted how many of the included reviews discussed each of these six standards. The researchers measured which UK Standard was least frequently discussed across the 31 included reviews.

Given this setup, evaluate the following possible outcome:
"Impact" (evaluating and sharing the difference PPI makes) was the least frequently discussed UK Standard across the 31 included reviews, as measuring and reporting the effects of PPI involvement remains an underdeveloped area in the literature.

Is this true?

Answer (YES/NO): NO